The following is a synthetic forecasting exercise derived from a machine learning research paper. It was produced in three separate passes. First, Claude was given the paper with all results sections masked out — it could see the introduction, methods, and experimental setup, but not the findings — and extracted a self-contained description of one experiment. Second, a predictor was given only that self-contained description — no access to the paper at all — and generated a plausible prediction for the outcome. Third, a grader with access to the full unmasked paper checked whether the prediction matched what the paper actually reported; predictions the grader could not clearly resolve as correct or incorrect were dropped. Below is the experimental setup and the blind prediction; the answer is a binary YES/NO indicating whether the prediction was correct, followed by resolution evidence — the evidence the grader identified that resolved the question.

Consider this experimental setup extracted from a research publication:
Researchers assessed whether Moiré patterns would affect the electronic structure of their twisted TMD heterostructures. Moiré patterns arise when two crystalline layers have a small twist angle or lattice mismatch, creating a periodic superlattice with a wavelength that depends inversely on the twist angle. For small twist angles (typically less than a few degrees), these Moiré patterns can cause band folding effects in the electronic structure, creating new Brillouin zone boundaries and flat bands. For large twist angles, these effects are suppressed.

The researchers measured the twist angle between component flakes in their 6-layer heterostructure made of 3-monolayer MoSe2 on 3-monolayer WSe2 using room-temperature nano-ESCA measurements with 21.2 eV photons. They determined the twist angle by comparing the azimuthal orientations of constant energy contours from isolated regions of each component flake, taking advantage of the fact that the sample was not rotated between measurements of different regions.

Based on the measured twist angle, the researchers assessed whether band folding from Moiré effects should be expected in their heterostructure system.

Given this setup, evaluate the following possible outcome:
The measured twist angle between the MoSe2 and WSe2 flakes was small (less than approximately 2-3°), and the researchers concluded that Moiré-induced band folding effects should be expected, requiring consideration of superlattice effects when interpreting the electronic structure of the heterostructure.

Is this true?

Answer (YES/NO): NO